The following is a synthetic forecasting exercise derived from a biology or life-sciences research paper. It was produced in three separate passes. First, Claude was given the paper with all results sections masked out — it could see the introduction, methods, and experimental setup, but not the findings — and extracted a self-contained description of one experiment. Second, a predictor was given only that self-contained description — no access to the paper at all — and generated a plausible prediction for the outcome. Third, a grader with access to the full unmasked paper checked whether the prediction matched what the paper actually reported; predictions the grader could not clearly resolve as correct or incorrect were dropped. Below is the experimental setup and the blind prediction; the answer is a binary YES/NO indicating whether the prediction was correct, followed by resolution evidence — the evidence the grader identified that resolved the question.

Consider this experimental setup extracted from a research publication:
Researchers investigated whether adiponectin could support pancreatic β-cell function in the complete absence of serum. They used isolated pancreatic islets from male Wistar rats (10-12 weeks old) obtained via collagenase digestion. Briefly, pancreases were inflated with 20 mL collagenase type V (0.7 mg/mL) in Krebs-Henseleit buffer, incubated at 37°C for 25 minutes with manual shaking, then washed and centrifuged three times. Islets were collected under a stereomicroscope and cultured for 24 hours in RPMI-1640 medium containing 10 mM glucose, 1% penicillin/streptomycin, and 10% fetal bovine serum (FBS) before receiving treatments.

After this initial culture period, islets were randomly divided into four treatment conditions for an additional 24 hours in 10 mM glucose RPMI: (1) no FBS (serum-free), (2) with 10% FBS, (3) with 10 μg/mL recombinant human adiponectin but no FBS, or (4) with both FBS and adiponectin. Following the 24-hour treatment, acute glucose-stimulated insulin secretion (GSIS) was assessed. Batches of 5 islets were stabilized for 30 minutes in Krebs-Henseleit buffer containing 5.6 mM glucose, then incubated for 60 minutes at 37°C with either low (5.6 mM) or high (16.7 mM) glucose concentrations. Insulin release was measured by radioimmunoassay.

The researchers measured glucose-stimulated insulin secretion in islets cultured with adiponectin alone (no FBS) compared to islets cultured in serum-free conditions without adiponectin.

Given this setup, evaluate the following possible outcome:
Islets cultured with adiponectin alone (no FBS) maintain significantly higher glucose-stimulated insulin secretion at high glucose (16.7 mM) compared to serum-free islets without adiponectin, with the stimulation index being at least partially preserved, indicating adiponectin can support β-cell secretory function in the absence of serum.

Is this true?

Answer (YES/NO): YES